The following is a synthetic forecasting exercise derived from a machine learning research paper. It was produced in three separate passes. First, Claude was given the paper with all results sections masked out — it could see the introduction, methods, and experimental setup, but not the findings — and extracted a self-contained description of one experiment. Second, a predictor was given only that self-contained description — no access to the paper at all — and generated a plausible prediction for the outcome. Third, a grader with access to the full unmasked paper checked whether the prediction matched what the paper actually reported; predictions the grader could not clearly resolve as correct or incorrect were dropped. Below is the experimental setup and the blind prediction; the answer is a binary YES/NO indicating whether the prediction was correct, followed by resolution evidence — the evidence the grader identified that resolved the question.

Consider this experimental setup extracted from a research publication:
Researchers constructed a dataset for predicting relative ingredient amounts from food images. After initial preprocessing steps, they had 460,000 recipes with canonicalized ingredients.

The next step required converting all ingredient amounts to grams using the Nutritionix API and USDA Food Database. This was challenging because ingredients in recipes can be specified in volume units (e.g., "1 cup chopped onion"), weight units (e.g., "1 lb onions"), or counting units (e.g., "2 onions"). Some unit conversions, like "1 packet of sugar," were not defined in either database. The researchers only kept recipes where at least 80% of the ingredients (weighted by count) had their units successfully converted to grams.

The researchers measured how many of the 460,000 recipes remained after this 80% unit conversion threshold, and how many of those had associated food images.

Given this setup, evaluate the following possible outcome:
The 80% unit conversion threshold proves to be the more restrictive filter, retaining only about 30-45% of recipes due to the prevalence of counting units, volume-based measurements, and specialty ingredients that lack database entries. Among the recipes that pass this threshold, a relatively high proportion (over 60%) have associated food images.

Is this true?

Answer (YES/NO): NO